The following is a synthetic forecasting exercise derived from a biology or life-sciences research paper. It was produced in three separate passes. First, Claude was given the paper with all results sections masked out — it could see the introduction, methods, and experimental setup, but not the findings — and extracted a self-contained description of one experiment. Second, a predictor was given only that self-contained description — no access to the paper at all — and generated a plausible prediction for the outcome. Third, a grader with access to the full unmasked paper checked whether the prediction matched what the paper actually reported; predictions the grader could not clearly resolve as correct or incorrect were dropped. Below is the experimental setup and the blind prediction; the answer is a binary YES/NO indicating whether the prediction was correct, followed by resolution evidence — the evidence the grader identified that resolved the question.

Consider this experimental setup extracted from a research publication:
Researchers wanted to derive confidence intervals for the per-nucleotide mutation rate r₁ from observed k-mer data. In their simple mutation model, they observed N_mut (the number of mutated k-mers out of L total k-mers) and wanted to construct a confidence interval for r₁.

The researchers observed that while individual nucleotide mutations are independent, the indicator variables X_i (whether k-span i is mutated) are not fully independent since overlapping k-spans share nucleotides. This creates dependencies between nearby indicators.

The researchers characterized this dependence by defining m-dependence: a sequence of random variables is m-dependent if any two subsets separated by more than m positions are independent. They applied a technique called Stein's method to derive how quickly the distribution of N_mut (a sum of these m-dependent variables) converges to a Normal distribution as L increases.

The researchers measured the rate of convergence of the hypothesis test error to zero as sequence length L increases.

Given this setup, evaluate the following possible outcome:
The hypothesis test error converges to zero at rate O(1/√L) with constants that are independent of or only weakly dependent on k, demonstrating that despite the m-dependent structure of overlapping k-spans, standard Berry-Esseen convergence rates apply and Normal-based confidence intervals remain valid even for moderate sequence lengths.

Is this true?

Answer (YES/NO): NO